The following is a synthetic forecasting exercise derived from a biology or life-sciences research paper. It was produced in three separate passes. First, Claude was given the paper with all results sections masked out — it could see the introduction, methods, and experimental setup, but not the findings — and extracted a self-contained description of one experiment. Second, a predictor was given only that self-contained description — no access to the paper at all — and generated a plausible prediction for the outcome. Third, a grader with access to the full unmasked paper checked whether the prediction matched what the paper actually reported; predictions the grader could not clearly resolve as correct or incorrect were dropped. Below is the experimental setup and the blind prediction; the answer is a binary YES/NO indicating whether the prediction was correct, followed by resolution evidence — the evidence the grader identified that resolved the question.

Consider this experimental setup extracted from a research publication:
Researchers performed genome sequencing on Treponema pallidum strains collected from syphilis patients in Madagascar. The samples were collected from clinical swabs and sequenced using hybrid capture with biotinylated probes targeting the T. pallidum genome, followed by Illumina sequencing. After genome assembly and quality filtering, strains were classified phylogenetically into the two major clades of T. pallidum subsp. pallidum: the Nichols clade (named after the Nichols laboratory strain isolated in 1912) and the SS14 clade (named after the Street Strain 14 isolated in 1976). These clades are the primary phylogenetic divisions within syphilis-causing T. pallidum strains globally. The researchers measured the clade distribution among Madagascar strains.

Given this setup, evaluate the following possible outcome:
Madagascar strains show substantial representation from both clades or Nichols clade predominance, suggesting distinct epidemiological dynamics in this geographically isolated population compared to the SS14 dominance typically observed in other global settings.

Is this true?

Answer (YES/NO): YES